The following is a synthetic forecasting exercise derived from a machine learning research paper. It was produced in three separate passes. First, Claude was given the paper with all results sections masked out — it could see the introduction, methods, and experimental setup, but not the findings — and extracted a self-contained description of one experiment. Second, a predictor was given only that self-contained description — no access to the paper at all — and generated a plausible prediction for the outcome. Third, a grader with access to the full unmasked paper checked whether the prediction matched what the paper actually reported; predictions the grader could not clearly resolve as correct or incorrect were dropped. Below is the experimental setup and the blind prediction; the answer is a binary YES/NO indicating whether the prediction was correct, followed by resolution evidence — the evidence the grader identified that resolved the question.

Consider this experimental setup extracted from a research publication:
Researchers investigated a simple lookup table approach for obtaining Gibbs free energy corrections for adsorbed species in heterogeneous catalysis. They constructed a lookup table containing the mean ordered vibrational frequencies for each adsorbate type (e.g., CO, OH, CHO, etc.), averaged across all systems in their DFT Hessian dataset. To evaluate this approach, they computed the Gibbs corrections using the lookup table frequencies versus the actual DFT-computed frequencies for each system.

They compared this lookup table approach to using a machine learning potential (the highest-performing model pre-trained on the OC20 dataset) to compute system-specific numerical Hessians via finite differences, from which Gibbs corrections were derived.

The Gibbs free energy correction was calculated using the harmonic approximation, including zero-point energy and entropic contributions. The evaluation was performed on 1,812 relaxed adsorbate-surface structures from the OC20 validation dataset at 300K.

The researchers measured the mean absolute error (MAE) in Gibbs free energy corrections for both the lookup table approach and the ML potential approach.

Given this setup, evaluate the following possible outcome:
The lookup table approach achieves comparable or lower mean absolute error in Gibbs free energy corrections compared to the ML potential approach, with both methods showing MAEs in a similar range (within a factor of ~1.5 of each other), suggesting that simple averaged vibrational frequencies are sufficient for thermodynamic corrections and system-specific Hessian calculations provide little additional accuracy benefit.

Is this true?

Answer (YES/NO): YES